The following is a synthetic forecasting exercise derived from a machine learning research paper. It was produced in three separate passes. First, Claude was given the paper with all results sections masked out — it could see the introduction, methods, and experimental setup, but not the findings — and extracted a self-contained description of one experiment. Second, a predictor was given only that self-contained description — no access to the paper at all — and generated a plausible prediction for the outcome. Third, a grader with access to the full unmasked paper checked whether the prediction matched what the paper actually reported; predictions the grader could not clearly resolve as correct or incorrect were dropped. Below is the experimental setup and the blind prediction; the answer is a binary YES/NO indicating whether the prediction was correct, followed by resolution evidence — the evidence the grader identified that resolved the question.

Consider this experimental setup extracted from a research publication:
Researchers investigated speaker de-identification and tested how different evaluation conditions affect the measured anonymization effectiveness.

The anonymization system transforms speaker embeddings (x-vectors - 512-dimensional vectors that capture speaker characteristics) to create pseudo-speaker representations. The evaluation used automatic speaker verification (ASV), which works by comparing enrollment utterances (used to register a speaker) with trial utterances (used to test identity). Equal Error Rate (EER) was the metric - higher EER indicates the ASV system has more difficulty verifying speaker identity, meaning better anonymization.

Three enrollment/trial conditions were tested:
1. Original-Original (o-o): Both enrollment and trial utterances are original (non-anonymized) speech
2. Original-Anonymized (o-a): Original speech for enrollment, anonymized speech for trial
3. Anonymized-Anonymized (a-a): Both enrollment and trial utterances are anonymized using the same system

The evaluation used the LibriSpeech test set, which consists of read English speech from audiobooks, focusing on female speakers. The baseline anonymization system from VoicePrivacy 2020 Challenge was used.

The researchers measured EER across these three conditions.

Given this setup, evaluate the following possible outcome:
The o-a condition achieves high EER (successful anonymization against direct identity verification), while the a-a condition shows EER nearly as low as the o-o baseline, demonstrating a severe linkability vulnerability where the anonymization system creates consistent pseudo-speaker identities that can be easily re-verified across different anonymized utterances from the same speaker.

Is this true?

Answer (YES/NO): NO